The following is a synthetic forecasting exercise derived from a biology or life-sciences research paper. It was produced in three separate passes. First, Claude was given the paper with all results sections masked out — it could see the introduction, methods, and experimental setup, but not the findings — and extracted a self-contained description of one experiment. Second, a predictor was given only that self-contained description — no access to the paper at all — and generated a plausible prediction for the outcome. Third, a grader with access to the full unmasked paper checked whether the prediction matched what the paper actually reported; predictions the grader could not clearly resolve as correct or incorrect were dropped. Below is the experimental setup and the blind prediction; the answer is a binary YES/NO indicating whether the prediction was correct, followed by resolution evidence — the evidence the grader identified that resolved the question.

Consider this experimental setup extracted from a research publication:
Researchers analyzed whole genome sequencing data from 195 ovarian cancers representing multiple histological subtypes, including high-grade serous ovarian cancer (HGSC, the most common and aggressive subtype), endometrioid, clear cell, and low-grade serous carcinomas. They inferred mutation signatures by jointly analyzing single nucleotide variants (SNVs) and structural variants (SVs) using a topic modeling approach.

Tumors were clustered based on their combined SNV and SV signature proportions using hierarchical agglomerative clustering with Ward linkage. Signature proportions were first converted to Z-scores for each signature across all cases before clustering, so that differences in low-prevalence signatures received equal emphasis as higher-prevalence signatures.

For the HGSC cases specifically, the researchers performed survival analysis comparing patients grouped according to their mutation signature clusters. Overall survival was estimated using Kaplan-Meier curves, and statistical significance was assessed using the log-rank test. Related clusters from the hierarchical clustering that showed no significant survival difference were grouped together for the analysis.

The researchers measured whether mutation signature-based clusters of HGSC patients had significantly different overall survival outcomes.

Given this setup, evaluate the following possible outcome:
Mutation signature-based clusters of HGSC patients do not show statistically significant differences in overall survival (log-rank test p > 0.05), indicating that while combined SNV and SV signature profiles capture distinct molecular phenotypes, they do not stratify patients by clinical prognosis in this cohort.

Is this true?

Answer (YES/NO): NO